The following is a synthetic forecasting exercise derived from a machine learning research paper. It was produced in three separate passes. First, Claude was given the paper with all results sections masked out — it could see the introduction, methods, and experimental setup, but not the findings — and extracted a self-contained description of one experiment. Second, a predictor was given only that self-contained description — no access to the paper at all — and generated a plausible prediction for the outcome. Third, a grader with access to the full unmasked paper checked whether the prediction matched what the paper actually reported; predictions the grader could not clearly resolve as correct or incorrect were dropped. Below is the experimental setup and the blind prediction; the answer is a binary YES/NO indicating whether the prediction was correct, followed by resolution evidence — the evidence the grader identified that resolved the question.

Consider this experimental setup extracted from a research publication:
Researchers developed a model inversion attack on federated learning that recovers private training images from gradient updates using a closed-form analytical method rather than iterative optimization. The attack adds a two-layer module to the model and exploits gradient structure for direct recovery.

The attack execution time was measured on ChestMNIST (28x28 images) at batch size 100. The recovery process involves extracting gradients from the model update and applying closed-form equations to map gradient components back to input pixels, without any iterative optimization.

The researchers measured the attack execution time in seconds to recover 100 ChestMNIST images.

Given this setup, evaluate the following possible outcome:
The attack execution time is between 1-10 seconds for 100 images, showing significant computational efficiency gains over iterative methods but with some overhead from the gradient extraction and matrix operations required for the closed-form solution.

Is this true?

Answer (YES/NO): NO